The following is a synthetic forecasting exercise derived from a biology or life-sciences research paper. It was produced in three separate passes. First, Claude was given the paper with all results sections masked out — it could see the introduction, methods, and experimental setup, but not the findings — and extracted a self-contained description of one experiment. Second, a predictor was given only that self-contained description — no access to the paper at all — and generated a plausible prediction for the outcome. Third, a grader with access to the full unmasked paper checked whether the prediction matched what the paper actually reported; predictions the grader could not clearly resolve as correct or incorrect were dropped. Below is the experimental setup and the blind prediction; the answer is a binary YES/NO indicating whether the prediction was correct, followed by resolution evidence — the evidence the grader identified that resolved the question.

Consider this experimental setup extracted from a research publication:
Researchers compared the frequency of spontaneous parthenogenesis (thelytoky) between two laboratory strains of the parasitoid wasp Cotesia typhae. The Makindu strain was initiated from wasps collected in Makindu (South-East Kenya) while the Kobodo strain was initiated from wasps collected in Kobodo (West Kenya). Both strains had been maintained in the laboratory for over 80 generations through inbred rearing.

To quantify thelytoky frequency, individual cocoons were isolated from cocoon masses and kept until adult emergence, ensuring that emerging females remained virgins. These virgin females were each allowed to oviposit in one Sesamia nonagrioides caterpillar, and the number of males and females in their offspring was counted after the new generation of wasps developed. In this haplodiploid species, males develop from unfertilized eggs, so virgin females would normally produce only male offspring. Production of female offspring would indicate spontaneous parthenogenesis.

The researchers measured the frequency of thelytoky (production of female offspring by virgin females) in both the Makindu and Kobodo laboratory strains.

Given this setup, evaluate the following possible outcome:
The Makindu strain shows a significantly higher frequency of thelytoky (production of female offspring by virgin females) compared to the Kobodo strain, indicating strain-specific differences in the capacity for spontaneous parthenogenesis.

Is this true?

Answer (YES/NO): YES